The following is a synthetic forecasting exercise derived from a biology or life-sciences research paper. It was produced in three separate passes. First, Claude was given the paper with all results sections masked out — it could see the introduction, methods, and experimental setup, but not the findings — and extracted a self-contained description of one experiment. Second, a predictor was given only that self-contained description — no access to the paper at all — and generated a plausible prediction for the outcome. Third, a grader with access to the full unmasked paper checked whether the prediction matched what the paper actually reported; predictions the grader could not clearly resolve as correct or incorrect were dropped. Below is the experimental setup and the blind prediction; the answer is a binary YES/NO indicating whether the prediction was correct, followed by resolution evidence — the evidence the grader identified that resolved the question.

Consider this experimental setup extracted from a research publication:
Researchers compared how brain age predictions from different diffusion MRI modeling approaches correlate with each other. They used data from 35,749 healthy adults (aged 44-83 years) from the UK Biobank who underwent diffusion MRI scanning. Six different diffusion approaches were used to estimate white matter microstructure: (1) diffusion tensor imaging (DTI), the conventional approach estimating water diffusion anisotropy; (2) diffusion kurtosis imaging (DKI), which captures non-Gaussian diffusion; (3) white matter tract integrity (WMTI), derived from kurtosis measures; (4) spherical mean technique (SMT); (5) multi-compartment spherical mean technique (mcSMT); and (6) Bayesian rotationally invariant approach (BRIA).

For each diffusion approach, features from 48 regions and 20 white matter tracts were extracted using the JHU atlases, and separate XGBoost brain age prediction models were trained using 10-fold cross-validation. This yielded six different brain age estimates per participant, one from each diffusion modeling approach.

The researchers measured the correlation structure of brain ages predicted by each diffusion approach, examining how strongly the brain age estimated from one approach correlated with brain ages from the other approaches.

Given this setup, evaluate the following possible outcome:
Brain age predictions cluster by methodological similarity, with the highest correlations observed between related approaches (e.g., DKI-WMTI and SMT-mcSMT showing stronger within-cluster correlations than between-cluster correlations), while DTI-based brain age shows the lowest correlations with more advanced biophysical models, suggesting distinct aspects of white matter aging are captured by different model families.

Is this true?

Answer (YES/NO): NO